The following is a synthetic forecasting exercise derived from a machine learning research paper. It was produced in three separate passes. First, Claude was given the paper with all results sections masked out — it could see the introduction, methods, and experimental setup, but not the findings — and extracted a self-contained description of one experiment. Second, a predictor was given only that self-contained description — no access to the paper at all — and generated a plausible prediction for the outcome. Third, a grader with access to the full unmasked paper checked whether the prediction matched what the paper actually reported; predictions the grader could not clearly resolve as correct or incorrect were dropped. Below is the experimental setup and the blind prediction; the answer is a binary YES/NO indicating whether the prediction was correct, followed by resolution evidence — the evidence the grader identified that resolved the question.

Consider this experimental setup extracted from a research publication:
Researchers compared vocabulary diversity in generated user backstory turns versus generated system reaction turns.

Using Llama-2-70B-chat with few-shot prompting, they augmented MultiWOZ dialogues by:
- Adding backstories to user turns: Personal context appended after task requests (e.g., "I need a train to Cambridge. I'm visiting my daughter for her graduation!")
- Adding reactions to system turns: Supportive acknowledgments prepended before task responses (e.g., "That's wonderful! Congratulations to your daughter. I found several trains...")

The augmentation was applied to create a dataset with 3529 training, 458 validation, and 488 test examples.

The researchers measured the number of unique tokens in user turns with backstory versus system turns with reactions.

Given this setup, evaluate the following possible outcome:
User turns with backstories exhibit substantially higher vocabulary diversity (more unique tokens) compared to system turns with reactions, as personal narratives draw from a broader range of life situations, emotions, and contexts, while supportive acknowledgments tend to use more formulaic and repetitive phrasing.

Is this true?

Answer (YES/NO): YES